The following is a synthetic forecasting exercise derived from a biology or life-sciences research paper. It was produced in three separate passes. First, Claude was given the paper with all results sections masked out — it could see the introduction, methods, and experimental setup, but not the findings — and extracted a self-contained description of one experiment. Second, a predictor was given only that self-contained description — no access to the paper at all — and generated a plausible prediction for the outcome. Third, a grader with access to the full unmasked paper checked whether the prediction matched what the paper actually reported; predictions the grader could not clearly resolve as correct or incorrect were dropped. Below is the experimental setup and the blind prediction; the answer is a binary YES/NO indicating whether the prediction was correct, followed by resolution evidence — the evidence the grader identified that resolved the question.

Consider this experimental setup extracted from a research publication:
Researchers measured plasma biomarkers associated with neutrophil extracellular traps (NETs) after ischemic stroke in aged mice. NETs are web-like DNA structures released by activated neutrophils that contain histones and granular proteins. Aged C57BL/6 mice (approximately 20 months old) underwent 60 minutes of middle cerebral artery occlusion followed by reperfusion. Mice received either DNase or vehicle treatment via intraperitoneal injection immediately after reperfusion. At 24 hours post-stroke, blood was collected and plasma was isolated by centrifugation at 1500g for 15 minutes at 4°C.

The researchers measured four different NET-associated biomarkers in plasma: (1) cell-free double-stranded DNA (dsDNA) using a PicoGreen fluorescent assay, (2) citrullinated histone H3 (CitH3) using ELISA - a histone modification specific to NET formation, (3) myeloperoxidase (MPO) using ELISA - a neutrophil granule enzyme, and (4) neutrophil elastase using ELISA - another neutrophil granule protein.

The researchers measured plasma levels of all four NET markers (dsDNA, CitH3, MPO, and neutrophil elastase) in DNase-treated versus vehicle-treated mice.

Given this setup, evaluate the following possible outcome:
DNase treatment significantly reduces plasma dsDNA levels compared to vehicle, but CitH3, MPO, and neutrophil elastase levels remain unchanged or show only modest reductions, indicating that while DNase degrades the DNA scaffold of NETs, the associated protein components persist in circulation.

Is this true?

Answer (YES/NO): NO